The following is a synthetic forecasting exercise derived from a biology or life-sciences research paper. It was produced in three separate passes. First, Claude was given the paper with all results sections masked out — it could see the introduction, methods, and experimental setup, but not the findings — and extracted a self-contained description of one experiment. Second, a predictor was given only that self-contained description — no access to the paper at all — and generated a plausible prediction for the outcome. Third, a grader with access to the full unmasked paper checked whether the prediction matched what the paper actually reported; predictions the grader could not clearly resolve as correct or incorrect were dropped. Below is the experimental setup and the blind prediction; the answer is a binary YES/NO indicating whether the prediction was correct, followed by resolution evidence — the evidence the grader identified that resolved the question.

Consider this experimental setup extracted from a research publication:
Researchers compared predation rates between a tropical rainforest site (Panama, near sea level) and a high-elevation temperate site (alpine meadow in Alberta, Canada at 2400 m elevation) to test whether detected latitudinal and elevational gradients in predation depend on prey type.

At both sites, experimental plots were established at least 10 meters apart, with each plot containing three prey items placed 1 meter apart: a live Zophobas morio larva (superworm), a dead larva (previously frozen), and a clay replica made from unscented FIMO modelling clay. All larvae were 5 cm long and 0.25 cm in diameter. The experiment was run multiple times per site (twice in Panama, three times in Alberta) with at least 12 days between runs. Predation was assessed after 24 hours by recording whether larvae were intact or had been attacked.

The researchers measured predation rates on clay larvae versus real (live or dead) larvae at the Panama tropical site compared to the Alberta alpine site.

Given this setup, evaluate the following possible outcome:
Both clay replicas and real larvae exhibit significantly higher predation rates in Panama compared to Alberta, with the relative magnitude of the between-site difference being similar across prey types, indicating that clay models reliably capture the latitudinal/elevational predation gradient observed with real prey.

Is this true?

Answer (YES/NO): NO